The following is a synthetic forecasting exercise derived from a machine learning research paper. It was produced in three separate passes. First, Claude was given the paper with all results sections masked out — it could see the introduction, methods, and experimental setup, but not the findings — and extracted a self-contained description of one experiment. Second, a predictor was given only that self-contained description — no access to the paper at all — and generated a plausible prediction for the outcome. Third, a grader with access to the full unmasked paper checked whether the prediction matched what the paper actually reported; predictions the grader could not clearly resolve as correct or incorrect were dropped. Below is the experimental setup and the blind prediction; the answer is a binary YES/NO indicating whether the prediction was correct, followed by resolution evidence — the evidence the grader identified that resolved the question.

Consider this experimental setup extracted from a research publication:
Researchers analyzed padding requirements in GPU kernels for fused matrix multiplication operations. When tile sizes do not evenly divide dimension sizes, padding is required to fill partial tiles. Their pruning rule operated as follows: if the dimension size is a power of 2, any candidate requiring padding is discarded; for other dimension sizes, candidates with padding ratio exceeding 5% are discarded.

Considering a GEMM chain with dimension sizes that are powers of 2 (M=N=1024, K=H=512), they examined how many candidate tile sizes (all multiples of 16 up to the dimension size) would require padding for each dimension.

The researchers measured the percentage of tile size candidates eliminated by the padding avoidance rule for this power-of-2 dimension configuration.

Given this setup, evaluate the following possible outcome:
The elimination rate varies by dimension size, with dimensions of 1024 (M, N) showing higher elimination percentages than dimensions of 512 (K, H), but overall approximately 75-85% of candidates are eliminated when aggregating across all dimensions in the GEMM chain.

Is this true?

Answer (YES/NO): NO